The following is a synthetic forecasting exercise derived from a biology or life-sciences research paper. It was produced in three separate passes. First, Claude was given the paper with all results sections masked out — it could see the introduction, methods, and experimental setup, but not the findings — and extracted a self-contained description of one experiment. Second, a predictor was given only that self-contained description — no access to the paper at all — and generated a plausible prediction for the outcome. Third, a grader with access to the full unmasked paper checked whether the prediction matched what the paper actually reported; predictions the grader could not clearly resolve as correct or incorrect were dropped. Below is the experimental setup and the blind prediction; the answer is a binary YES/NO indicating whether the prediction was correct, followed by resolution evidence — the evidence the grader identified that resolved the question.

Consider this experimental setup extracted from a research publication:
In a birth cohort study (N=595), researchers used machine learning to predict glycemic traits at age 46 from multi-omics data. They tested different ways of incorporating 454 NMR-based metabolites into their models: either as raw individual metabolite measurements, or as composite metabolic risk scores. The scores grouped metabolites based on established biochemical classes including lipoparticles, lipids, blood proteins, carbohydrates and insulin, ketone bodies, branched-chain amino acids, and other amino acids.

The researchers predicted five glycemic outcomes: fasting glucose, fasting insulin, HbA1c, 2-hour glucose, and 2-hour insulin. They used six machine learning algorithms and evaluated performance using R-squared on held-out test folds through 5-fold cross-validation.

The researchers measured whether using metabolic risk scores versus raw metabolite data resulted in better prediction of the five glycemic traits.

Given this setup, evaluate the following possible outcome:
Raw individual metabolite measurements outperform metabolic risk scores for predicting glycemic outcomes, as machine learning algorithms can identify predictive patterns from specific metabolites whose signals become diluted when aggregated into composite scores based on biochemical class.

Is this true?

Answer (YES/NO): NO